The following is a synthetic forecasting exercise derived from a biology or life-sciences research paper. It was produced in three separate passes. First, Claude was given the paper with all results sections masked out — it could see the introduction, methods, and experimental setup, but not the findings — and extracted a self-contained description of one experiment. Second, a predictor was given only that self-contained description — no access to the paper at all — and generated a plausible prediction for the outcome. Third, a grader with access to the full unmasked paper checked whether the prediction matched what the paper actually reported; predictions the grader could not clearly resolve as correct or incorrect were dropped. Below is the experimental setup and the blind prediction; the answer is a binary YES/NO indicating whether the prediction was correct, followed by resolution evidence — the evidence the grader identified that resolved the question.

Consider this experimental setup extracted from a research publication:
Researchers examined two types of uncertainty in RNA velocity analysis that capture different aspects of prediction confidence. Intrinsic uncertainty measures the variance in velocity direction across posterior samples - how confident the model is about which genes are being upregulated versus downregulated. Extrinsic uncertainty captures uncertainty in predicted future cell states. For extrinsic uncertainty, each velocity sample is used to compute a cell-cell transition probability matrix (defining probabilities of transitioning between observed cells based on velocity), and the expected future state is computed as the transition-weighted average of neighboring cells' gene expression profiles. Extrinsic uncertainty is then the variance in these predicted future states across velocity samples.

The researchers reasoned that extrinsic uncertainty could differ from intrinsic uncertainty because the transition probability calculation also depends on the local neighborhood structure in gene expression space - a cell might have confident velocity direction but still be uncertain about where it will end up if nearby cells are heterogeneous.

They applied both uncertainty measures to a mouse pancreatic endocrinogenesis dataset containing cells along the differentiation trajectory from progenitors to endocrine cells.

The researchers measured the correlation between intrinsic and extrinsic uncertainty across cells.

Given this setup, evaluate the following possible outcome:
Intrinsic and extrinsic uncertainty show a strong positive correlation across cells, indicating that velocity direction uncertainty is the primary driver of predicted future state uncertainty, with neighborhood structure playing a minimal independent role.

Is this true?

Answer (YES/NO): NO